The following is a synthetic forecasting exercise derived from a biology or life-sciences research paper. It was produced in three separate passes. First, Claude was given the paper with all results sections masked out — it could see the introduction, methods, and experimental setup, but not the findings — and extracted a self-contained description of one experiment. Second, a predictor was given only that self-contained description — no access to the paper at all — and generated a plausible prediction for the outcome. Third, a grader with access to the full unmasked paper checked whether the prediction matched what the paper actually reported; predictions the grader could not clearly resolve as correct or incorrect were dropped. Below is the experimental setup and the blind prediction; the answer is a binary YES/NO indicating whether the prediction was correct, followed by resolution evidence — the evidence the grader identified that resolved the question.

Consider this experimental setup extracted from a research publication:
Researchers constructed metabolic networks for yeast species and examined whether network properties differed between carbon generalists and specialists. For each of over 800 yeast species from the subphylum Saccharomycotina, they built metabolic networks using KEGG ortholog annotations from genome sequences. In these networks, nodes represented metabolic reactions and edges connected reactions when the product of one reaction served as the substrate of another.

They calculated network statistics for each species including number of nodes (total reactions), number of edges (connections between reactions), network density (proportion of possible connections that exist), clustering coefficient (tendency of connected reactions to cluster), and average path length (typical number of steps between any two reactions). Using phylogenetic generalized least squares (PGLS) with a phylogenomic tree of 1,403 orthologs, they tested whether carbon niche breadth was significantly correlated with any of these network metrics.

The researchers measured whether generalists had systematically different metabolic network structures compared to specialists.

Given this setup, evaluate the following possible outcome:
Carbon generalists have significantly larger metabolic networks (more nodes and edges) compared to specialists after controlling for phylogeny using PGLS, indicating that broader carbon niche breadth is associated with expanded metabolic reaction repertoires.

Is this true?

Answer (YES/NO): NO